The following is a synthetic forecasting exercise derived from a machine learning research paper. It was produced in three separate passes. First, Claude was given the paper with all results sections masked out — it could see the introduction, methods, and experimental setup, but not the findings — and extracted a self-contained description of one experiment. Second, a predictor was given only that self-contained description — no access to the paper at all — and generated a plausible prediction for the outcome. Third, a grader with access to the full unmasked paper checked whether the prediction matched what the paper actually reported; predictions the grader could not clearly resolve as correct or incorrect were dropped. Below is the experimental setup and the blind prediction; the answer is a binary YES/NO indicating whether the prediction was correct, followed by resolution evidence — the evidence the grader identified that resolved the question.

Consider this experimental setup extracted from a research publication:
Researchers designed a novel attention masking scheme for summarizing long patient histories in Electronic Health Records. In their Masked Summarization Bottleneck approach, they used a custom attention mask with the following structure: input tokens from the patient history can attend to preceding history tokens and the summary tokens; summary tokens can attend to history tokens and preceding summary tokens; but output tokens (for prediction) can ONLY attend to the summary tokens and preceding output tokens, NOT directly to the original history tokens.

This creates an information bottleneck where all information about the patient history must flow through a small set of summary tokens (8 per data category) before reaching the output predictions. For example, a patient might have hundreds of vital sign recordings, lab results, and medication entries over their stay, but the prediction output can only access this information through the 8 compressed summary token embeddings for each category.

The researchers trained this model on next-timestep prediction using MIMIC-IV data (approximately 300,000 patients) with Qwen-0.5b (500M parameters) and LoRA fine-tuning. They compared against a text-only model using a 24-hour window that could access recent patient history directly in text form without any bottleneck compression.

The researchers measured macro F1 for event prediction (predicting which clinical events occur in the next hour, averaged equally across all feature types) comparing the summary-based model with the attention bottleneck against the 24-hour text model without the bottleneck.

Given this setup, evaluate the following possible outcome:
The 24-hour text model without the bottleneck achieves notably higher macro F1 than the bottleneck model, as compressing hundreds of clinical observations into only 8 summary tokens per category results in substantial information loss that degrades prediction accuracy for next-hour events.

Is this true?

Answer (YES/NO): NO